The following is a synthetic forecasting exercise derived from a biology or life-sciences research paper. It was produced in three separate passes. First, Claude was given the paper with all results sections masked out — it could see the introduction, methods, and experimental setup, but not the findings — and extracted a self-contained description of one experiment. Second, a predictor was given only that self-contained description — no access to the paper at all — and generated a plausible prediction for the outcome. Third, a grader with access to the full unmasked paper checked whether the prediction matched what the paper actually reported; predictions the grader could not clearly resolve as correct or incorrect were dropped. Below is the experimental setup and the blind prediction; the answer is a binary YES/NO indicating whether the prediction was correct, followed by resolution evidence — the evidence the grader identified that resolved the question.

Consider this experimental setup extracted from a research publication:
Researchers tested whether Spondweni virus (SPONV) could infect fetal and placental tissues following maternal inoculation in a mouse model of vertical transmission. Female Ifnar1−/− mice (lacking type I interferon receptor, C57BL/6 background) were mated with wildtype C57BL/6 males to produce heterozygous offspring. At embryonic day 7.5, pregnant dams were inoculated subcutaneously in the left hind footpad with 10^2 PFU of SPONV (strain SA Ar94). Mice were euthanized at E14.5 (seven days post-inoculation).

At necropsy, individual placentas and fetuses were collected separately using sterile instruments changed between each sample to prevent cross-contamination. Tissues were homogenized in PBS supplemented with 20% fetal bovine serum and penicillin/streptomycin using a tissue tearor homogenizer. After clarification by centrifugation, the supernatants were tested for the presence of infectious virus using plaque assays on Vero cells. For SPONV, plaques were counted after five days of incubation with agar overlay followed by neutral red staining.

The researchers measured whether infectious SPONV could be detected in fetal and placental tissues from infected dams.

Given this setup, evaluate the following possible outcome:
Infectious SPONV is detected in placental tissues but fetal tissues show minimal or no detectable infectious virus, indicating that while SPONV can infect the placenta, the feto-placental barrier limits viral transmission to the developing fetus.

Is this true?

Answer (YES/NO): NO